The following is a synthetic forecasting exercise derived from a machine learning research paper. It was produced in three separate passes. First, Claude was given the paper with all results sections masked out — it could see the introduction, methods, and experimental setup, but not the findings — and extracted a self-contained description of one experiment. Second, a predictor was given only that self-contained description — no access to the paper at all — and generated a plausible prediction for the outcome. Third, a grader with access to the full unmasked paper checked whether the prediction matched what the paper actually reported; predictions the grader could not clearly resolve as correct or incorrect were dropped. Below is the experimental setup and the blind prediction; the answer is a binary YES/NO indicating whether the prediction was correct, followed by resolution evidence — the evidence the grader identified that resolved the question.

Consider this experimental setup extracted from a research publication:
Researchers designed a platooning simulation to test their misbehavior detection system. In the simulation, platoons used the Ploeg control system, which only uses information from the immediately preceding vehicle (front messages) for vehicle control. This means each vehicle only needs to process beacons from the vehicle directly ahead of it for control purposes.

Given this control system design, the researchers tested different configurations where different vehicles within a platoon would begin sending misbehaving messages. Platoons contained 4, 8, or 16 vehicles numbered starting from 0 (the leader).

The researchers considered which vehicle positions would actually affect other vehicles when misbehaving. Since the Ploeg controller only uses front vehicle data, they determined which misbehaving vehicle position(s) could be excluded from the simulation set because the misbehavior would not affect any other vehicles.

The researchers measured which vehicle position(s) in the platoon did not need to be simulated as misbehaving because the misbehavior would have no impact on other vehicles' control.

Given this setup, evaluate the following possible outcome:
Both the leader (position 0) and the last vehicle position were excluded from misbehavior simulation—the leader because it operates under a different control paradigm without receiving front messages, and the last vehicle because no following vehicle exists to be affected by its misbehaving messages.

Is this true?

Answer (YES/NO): NO